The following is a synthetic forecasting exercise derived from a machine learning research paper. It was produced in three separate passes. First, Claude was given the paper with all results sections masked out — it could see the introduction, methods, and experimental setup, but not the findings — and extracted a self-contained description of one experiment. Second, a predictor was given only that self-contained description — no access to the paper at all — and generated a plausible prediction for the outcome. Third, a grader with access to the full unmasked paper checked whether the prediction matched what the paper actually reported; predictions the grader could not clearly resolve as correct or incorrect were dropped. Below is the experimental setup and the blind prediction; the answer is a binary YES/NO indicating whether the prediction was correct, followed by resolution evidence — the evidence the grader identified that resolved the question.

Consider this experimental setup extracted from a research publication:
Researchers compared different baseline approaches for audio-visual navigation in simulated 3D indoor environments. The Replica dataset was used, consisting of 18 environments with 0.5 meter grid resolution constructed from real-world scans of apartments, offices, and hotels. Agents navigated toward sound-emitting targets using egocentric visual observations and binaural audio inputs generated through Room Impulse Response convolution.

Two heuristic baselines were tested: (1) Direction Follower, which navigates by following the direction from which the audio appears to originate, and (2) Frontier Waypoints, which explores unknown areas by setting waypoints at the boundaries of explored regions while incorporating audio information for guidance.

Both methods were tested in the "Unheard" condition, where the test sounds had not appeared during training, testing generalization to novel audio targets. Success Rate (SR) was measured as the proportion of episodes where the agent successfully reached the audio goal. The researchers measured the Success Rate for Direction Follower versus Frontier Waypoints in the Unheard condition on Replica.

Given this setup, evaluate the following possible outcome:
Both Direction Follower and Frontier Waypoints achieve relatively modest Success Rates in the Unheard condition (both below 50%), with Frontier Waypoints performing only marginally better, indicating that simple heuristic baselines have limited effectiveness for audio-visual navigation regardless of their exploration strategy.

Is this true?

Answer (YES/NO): NO